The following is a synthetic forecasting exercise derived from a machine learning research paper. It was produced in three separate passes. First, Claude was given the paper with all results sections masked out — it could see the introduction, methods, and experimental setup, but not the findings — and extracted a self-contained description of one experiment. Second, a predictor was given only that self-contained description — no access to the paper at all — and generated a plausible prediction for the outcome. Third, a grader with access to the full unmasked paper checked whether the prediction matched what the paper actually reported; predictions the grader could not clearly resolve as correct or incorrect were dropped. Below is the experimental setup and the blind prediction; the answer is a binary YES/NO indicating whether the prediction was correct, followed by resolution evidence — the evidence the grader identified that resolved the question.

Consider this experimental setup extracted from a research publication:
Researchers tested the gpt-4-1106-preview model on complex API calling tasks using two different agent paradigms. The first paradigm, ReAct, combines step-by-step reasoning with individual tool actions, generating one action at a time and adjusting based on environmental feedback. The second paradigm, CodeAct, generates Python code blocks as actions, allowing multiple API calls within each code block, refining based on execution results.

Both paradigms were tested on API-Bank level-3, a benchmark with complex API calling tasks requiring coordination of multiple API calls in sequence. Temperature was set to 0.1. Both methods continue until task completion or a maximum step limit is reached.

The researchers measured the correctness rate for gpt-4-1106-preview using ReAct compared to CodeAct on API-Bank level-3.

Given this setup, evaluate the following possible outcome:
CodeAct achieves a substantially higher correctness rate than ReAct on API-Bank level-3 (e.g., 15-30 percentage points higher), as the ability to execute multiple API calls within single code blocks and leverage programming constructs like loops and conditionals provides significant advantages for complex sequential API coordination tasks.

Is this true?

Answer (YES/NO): NO